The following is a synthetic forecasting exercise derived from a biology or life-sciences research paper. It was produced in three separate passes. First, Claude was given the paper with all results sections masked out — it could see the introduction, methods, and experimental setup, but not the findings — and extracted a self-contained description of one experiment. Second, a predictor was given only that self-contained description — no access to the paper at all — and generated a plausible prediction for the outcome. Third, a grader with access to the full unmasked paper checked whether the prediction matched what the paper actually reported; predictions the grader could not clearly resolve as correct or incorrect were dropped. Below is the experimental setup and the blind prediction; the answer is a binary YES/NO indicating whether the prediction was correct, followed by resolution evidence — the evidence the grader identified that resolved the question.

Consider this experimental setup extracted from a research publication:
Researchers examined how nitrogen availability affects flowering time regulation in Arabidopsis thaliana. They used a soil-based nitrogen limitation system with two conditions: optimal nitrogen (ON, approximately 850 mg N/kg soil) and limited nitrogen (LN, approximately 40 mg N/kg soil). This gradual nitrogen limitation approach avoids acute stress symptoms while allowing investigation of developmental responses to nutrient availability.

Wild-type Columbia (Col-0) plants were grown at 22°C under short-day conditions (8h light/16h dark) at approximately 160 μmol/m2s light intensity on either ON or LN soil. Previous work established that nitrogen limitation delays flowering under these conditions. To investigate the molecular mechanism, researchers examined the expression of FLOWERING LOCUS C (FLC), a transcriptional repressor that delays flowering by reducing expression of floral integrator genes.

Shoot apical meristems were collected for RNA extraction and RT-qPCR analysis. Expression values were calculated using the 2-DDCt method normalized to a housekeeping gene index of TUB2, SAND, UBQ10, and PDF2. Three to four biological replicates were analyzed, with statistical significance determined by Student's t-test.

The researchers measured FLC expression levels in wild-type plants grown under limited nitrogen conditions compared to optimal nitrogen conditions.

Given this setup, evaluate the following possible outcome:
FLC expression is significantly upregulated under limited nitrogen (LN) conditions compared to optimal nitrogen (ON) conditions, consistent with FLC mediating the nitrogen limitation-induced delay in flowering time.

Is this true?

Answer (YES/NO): YES